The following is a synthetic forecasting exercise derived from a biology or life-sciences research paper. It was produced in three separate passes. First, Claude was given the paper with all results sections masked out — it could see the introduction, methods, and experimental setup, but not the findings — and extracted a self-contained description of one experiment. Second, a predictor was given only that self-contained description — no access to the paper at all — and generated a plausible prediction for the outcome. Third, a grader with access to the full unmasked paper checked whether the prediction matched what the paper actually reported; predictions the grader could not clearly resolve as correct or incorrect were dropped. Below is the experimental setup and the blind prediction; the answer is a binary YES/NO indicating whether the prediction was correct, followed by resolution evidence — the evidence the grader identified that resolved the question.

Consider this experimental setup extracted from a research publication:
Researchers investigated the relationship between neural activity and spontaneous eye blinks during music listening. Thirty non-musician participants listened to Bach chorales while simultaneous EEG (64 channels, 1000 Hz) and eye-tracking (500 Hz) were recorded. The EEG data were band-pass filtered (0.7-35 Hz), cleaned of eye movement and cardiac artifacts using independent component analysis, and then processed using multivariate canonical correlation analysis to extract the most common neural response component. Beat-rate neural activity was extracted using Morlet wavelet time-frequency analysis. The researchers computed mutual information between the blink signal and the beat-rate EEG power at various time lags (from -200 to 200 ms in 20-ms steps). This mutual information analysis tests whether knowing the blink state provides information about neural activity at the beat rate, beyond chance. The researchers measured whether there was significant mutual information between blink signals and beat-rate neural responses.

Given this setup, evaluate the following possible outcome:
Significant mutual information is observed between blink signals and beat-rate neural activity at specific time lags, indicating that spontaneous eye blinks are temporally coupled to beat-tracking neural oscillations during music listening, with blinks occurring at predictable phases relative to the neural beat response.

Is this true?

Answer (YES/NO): NO